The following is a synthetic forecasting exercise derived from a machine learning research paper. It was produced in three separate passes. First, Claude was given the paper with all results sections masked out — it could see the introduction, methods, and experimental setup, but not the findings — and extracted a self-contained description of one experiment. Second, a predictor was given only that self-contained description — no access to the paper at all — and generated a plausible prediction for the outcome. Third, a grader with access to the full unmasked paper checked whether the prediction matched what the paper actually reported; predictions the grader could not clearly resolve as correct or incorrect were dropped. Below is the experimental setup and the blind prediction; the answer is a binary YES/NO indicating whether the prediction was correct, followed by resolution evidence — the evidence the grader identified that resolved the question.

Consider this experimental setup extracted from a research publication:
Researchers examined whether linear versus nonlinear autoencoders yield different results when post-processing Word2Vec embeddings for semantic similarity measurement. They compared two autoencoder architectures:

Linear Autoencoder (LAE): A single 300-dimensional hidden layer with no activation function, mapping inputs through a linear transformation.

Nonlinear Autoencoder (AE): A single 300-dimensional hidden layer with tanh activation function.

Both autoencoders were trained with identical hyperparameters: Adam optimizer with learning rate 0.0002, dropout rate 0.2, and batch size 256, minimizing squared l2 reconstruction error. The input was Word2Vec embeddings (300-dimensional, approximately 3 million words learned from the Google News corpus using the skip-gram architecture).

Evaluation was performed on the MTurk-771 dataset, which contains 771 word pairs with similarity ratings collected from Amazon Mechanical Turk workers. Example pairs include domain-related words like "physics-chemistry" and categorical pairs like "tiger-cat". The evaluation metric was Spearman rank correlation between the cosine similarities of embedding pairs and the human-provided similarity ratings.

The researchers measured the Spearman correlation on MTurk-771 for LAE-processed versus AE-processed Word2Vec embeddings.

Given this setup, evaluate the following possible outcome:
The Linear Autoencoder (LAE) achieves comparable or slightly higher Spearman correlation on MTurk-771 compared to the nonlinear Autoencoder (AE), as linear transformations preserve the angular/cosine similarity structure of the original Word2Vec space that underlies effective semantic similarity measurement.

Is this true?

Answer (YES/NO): YES